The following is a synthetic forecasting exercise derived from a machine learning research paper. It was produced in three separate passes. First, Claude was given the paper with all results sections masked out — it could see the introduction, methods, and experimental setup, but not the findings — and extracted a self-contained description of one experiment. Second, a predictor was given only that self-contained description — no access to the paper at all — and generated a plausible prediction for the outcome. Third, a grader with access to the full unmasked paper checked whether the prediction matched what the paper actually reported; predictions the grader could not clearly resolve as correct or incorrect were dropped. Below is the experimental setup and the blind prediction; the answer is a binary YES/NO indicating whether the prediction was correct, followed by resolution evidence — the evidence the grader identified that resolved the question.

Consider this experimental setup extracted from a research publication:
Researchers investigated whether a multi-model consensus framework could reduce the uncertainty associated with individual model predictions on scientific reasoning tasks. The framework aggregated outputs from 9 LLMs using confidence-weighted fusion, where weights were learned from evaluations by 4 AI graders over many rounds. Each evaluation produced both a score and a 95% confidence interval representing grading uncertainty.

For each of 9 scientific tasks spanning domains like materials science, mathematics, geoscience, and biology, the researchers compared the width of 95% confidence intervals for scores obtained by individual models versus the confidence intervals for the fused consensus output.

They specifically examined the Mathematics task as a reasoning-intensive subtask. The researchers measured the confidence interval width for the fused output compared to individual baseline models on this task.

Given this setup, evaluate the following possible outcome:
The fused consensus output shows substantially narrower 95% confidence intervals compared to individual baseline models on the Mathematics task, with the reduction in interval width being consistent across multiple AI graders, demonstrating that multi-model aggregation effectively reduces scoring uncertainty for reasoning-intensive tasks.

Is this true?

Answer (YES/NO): YES